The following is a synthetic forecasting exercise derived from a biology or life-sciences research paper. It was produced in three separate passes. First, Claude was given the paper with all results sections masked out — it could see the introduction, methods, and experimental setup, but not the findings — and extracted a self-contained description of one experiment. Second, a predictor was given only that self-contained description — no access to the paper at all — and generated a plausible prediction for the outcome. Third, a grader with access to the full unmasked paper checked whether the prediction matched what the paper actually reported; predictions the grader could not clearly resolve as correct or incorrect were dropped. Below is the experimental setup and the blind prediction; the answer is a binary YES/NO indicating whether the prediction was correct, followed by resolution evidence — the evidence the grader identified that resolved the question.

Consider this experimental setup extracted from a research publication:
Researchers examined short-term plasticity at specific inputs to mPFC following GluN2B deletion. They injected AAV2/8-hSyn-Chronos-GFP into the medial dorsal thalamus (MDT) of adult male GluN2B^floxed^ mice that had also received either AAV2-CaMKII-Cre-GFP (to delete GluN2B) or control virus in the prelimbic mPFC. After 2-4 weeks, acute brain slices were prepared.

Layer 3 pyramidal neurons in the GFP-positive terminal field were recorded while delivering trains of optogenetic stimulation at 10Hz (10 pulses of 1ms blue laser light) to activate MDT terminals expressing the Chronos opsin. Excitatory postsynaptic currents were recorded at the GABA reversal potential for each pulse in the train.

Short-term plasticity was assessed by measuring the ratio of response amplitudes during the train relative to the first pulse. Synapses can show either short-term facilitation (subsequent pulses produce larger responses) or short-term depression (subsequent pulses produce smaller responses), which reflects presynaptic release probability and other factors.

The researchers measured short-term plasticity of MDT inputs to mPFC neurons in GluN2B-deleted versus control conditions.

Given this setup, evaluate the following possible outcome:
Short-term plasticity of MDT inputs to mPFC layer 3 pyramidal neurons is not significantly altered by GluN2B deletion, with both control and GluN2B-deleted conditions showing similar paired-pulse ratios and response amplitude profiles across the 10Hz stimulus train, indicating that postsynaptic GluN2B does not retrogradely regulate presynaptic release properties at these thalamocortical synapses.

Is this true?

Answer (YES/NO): NO